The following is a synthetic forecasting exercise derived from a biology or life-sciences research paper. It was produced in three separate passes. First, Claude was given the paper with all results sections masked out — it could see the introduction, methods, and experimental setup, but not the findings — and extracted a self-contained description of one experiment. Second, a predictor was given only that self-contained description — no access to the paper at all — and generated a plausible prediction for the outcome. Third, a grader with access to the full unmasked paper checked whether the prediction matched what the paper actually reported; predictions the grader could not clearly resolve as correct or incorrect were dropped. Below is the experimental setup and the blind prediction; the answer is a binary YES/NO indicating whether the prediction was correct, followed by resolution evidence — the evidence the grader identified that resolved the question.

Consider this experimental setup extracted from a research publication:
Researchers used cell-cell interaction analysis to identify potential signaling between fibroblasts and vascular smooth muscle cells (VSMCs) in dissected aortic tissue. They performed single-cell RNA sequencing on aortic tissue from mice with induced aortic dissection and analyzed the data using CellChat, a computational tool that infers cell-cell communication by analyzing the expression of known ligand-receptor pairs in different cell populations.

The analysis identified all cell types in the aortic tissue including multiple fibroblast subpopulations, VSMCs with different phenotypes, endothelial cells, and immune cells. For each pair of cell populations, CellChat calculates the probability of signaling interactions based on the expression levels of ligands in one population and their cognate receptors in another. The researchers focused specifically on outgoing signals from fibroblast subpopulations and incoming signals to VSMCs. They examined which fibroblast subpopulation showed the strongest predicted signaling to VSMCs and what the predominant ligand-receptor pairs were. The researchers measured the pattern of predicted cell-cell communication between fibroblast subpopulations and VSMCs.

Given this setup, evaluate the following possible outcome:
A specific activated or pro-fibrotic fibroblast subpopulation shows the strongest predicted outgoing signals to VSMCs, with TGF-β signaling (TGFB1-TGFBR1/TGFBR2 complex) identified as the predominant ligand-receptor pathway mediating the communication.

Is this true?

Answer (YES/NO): NO